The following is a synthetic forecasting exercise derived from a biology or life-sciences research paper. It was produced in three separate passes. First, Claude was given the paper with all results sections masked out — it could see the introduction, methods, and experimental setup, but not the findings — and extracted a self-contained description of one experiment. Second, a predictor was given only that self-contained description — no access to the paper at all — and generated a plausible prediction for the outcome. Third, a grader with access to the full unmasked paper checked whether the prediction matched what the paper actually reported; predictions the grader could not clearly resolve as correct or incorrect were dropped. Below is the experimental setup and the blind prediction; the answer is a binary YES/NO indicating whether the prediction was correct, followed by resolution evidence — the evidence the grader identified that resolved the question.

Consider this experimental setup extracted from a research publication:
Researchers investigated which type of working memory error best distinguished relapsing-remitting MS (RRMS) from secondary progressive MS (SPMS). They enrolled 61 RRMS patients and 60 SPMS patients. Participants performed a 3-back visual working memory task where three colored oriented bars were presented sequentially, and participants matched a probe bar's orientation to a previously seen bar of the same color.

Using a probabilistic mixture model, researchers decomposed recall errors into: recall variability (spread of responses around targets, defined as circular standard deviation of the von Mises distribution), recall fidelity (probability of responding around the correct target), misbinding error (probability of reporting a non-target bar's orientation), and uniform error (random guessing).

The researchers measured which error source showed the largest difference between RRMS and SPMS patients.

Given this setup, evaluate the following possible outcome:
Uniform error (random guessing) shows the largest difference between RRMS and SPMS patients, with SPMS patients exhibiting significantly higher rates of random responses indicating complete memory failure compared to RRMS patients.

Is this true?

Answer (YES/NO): NO